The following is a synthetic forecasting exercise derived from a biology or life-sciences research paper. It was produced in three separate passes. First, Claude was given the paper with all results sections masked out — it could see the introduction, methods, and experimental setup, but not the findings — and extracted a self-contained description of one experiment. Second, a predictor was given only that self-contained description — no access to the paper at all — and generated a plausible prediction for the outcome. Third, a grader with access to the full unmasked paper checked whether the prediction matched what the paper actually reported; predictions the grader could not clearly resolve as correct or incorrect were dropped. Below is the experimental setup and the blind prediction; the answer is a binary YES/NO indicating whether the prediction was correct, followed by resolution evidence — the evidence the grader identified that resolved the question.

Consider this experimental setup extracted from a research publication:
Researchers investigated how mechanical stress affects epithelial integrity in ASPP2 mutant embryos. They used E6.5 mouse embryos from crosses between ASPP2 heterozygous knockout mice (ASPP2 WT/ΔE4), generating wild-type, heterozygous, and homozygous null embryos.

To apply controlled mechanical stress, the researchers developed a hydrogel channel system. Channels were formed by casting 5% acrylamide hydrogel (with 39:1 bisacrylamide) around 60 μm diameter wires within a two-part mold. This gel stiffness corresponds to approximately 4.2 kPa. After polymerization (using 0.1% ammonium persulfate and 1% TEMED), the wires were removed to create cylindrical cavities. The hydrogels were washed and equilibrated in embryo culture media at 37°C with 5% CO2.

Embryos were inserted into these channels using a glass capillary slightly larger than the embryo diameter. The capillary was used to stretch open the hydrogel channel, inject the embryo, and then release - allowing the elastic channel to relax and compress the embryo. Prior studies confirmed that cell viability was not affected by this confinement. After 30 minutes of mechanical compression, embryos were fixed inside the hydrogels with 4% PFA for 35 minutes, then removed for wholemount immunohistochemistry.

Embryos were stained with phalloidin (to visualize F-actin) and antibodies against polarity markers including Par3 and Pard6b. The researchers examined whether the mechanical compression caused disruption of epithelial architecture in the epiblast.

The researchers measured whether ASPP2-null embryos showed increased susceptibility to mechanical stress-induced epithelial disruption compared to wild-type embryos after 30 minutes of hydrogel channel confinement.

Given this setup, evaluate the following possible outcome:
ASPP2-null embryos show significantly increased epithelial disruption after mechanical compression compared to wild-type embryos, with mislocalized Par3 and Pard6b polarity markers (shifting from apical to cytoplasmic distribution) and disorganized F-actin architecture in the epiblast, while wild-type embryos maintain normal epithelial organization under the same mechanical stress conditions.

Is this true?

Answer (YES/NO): NO